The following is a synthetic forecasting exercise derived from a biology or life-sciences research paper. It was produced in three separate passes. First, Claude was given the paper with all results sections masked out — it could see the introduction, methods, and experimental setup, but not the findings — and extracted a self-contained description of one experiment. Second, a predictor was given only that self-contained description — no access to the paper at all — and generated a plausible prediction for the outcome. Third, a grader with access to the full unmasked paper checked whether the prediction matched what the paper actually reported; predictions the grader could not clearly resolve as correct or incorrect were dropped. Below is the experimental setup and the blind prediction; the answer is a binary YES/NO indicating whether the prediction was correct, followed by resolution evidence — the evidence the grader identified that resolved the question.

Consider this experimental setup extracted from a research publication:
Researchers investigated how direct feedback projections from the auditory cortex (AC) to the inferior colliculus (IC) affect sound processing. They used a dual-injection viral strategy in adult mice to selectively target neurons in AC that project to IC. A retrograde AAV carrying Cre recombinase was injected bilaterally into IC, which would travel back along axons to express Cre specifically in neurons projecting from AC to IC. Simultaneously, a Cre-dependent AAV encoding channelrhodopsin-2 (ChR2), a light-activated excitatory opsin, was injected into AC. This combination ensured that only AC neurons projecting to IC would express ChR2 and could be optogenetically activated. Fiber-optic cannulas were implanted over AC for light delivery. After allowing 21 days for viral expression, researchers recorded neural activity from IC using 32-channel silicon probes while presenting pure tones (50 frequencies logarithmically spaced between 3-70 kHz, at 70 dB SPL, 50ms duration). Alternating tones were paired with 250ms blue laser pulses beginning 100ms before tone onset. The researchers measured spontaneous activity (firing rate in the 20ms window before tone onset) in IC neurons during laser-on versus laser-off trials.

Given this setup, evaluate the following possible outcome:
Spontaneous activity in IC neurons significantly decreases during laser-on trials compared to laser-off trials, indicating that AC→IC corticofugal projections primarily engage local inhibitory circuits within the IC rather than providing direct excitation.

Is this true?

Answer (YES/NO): NO